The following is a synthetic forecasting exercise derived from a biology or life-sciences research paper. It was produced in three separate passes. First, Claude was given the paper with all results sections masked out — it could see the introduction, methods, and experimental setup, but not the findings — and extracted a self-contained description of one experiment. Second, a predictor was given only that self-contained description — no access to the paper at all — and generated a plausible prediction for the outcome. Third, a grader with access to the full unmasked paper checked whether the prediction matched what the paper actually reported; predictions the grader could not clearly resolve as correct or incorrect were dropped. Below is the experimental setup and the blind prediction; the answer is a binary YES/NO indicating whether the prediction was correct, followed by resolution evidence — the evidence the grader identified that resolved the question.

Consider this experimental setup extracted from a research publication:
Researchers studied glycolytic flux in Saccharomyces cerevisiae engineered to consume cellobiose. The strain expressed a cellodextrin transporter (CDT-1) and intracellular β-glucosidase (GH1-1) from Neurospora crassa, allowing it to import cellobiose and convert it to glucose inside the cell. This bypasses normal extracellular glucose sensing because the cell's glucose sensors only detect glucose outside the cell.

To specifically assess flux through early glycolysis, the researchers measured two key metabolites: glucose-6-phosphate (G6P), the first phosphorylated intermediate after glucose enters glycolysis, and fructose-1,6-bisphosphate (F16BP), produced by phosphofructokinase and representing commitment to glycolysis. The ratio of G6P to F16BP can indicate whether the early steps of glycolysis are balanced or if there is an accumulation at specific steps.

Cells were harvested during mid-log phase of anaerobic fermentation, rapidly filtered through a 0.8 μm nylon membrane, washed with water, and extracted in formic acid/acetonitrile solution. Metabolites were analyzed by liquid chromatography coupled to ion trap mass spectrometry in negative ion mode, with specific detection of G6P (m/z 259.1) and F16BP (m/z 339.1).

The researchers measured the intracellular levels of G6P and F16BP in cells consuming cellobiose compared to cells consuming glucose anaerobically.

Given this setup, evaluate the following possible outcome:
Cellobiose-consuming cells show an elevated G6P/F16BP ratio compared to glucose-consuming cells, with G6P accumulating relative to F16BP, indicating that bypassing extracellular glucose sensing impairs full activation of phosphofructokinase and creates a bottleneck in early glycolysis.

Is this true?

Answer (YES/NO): YES